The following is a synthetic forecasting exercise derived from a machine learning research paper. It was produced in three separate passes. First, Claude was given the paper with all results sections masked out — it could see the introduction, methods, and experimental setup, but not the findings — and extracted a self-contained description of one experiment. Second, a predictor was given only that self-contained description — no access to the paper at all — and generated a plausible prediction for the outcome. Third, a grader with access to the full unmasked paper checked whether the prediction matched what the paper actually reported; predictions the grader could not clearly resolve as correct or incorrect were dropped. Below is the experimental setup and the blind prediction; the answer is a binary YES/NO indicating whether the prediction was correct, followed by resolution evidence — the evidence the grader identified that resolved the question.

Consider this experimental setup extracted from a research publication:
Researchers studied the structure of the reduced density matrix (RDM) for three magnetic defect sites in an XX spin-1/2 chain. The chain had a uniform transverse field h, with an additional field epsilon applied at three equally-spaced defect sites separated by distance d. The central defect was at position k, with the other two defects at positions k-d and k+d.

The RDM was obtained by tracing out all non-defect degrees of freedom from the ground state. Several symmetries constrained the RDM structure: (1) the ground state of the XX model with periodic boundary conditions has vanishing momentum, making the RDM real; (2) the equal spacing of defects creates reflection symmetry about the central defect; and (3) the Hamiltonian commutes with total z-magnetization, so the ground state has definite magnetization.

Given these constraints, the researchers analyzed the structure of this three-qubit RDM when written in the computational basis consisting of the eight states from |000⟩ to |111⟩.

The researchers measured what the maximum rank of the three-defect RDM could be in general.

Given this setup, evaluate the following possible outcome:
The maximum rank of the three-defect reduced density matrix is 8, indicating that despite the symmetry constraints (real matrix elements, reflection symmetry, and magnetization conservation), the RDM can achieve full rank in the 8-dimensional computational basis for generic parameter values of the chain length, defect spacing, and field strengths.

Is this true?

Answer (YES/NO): YES